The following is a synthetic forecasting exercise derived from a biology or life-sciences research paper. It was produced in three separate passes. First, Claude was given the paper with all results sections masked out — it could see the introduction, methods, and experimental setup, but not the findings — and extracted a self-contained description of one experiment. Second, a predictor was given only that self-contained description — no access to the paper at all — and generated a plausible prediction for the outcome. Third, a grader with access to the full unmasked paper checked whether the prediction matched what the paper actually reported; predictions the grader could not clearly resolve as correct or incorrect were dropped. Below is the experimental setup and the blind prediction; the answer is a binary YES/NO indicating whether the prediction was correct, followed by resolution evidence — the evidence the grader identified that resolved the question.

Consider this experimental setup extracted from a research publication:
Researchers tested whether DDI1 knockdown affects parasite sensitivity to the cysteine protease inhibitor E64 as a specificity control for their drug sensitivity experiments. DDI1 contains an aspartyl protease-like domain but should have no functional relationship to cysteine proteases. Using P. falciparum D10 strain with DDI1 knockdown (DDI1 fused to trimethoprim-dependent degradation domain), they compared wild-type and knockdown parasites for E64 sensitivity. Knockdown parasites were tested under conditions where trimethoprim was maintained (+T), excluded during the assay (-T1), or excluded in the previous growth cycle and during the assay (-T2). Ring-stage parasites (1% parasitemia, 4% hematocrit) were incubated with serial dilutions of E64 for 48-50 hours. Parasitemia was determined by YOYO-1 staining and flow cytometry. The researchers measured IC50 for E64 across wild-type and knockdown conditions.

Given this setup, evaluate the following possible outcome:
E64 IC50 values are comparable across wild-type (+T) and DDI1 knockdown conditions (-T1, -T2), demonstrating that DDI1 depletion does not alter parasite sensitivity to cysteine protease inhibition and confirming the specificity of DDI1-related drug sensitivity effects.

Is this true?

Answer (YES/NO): YES